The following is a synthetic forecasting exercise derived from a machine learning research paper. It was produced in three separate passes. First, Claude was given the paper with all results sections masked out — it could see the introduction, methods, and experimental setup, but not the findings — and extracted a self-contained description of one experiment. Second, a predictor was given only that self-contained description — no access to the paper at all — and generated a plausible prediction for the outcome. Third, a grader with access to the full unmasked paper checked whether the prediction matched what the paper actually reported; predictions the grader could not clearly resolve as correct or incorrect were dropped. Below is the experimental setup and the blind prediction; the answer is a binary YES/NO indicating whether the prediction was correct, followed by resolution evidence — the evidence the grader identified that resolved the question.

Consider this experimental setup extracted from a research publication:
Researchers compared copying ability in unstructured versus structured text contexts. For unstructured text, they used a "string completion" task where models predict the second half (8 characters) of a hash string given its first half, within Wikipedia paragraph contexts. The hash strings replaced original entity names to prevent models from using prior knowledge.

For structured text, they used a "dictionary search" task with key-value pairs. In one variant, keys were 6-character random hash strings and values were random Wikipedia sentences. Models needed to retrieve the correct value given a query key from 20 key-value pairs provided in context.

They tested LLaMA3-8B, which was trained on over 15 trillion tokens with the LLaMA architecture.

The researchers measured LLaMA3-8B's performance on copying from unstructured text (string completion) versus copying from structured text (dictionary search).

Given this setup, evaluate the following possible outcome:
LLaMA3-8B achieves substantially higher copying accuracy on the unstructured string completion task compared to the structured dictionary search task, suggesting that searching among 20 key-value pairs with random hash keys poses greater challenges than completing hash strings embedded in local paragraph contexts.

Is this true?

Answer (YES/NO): NO